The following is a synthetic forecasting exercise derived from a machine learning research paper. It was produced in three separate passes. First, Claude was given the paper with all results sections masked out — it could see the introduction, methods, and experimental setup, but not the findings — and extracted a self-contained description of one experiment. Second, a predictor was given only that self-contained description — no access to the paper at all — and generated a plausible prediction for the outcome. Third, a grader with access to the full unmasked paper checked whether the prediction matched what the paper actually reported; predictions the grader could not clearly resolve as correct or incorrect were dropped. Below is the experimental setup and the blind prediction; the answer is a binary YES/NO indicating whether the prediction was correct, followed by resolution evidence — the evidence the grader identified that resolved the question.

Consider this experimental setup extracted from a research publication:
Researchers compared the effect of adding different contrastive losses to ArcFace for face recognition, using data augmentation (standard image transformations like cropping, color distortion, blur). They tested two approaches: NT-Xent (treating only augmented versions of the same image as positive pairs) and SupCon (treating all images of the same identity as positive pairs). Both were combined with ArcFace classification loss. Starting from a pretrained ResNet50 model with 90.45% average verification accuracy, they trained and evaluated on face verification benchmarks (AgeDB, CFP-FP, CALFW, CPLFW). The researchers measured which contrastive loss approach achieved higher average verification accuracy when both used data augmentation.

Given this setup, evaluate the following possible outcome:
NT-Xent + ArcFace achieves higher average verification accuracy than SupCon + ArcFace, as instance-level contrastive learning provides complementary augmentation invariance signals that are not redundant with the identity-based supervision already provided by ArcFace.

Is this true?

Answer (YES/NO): YES